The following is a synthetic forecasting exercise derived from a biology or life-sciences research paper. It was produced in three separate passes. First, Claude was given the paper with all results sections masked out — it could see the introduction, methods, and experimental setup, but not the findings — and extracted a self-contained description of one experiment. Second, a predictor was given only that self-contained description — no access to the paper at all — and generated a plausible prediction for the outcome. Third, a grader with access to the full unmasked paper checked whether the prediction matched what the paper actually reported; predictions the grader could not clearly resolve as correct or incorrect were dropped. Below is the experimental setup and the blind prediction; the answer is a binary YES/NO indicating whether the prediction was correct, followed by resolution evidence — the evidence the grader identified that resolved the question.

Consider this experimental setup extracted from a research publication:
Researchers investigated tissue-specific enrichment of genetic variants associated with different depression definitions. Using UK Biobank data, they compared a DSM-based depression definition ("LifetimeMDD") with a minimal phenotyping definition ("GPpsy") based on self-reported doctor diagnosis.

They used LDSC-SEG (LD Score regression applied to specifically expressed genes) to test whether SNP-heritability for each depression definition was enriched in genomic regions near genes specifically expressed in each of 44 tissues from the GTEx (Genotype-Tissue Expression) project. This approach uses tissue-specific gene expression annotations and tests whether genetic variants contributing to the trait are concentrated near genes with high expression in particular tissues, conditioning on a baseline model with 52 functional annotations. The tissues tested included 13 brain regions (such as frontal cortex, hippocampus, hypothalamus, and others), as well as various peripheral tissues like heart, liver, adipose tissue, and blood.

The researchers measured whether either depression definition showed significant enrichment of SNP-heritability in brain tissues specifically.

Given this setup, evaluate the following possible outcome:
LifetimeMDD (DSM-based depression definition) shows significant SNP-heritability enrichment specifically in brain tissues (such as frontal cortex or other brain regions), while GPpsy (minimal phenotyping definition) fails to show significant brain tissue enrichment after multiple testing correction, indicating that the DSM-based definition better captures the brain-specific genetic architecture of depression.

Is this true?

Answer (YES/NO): NO